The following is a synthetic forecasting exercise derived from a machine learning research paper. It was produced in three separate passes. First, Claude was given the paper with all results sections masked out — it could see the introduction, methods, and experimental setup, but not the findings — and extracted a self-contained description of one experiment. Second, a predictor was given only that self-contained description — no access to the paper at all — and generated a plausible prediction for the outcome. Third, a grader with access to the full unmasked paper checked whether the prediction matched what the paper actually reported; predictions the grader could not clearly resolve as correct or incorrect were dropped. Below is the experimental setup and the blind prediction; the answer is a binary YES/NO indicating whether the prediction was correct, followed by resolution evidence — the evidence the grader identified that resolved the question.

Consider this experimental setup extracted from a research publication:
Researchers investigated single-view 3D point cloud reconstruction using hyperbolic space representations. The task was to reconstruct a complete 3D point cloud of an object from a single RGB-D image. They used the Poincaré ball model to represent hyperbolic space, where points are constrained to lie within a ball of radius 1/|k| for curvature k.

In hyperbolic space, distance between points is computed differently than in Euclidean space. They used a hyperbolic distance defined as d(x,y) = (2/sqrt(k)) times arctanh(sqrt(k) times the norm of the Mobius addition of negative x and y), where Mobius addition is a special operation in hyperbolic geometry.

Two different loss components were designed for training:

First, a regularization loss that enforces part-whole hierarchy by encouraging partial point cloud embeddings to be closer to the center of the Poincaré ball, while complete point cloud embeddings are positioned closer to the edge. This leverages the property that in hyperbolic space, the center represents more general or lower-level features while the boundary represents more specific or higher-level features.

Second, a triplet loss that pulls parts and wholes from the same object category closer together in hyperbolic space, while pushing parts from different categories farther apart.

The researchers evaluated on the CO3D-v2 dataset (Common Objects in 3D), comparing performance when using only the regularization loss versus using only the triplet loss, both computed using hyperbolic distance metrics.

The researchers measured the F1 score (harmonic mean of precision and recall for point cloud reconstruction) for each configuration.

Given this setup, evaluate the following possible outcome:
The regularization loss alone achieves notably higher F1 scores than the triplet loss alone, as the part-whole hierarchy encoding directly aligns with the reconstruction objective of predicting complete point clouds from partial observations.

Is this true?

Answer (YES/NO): NO